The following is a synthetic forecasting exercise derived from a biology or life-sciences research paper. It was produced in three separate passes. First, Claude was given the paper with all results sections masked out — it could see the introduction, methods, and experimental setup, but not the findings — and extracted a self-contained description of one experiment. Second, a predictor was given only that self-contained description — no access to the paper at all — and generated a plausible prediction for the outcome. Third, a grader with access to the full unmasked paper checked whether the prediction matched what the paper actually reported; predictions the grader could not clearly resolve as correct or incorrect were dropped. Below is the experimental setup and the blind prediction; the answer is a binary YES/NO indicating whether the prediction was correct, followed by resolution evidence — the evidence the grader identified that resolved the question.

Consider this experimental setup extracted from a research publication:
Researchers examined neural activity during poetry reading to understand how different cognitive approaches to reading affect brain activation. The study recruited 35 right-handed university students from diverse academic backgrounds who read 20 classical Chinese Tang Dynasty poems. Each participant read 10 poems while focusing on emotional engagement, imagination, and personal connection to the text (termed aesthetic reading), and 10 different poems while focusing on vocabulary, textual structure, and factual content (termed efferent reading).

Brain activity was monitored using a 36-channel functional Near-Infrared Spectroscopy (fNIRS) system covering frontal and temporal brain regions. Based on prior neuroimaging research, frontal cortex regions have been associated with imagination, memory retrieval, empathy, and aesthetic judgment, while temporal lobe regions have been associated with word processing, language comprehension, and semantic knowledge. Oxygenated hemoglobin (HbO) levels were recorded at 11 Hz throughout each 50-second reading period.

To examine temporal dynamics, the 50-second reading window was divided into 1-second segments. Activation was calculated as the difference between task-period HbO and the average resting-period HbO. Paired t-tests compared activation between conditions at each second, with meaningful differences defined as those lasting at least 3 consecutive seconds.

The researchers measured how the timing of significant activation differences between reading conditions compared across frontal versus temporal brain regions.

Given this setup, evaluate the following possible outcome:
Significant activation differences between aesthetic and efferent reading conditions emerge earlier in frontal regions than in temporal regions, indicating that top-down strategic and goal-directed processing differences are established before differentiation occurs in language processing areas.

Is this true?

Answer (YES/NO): NO